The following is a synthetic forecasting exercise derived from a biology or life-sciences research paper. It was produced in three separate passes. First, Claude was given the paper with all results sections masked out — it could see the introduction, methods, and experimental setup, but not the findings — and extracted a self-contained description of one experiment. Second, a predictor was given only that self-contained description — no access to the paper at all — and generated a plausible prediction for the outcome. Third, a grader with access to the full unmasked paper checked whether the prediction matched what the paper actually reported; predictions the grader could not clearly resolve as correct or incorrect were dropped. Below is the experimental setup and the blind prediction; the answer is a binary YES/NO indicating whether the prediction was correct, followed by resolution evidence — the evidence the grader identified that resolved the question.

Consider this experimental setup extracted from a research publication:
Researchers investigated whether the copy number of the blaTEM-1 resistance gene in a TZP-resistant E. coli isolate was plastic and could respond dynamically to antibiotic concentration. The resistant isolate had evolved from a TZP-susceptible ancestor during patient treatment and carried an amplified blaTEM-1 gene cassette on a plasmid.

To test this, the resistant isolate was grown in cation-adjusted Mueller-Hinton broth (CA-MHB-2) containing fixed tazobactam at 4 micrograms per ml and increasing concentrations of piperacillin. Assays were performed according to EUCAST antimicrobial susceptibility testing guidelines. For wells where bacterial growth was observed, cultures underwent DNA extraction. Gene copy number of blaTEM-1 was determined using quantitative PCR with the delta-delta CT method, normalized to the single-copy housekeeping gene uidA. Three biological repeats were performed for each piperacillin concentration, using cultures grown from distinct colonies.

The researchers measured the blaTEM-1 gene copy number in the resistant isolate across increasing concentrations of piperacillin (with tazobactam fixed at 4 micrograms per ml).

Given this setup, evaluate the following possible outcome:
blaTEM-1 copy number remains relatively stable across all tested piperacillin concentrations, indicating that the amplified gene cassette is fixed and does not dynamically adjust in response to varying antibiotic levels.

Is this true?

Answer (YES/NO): NO